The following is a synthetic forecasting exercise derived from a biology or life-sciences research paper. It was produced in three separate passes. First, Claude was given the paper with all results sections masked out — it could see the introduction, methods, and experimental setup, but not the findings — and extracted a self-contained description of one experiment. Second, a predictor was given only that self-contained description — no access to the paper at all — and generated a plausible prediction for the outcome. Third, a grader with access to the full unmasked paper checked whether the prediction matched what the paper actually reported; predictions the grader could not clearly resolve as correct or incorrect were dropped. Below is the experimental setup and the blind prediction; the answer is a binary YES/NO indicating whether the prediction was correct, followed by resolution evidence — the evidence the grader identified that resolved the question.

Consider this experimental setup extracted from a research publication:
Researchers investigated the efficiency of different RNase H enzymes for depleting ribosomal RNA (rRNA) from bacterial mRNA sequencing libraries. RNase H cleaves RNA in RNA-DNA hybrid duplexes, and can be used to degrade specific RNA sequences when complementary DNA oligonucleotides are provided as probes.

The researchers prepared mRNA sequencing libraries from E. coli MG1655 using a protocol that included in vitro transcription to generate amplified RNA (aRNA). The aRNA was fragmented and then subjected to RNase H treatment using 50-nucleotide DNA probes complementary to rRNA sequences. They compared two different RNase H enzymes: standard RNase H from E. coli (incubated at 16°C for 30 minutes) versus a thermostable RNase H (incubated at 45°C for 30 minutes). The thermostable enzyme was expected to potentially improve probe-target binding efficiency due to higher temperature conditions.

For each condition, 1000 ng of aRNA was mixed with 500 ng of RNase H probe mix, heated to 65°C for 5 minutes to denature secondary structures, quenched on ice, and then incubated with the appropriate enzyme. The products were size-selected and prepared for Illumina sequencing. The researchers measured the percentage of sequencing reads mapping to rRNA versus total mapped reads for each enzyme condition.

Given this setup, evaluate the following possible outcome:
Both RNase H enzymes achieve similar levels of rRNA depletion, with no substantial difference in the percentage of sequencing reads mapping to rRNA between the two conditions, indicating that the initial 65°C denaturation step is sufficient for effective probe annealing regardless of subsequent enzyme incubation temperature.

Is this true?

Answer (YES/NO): YES